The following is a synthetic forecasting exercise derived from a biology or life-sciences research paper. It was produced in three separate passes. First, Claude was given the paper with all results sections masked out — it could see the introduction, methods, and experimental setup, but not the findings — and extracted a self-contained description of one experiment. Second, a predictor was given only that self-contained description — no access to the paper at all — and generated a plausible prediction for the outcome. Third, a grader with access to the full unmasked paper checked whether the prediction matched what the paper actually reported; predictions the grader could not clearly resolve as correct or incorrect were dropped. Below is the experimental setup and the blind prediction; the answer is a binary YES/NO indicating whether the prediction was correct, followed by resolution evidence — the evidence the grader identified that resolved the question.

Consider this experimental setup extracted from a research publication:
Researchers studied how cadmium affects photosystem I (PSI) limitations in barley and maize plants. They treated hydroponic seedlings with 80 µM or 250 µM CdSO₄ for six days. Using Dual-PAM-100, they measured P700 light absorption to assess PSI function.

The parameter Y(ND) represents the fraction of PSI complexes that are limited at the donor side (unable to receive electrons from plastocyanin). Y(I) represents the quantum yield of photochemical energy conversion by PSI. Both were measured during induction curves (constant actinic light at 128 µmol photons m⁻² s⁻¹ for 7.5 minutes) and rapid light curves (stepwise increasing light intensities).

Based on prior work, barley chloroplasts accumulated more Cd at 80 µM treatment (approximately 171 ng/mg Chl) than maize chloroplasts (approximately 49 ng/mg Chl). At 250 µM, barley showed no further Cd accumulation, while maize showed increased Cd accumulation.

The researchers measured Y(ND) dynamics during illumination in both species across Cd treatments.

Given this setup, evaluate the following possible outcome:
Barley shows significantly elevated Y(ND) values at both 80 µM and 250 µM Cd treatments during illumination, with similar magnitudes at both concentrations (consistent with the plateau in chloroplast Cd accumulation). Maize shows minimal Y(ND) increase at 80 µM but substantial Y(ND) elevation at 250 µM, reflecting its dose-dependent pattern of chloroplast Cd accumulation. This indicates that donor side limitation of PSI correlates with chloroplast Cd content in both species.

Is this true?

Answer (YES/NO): YES